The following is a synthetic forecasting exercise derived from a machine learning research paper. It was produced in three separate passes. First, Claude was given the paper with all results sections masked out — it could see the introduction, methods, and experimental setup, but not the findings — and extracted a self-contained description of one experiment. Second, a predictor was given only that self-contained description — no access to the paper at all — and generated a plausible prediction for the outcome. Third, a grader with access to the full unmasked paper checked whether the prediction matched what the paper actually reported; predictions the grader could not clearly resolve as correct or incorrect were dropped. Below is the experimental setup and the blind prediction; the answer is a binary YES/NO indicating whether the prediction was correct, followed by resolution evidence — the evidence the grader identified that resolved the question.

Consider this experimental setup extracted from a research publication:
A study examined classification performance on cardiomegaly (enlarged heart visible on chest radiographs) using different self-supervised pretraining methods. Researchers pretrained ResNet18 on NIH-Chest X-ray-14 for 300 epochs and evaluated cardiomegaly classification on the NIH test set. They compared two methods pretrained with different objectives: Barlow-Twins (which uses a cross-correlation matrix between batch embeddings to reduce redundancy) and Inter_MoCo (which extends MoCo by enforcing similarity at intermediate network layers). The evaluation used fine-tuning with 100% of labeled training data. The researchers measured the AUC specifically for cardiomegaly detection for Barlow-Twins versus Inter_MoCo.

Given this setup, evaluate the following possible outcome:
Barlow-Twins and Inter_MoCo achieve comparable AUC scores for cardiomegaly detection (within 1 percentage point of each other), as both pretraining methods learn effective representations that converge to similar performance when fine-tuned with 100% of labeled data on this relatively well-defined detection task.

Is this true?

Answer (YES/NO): YES